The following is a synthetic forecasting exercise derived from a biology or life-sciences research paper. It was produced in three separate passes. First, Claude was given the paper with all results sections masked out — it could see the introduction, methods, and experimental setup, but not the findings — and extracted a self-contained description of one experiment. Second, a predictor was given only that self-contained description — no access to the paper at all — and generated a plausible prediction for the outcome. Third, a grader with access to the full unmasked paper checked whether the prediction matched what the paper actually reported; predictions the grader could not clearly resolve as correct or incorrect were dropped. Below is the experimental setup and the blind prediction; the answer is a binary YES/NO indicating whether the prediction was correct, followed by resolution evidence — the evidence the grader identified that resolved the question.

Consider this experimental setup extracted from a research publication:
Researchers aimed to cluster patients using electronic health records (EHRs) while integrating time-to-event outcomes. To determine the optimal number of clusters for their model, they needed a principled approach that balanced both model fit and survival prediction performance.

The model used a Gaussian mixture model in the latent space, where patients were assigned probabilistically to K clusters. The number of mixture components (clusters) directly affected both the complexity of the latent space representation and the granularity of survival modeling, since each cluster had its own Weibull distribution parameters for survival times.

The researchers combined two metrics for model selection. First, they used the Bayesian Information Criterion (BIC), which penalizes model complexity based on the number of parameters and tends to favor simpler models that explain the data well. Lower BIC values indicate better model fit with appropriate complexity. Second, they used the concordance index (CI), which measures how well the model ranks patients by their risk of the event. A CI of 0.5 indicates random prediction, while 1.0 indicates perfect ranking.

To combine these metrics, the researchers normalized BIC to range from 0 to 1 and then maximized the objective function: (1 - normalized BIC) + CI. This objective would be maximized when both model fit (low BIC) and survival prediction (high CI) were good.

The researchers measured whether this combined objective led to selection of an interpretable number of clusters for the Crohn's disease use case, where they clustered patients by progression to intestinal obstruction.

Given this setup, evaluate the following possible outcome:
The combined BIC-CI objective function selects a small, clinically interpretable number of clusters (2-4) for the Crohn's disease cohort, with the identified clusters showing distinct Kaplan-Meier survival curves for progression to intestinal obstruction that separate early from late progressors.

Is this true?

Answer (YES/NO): YES